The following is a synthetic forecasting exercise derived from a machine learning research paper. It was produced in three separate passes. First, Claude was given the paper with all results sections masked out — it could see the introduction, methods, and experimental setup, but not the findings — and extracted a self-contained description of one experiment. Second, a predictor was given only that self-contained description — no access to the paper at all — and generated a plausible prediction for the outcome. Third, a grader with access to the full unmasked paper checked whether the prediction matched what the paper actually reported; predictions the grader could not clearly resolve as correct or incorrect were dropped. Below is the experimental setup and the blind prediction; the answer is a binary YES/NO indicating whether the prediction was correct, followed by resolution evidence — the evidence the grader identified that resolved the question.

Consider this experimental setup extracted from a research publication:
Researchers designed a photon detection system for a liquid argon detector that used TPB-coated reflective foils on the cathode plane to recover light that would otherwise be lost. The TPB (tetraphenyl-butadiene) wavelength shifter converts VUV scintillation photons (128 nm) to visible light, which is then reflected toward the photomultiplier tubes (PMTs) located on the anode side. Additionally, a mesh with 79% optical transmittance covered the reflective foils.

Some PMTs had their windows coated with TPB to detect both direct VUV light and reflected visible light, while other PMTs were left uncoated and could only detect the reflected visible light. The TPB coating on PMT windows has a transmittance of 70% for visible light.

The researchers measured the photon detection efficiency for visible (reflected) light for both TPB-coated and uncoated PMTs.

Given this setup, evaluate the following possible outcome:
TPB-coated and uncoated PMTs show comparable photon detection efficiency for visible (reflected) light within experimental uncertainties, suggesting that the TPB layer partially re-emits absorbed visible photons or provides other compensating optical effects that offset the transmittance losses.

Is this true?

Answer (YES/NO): NO